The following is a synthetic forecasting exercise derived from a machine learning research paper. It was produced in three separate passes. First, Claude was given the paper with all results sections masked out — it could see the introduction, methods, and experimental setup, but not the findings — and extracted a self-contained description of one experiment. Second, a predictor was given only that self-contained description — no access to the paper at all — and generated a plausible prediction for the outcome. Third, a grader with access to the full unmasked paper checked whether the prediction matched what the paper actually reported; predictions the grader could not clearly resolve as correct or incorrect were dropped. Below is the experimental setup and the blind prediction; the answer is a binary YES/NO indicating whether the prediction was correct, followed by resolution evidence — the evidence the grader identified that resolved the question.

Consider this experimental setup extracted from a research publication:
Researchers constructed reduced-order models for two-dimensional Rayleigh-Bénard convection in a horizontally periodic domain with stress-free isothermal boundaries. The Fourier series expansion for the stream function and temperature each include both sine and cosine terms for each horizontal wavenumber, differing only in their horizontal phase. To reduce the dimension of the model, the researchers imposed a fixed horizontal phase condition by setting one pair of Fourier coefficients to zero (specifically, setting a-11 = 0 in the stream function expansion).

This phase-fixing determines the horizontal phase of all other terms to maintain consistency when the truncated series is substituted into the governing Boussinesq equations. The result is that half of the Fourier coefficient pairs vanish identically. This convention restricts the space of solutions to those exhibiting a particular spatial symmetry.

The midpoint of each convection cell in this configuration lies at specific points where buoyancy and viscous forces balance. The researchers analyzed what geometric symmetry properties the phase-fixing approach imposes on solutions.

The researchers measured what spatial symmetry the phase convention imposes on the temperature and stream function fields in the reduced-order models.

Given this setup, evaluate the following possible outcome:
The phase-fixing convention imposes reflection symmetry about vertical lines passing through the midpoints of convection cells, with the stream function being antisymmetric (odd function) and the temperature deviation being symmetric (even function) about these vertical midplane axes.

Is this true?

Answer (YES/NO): NO